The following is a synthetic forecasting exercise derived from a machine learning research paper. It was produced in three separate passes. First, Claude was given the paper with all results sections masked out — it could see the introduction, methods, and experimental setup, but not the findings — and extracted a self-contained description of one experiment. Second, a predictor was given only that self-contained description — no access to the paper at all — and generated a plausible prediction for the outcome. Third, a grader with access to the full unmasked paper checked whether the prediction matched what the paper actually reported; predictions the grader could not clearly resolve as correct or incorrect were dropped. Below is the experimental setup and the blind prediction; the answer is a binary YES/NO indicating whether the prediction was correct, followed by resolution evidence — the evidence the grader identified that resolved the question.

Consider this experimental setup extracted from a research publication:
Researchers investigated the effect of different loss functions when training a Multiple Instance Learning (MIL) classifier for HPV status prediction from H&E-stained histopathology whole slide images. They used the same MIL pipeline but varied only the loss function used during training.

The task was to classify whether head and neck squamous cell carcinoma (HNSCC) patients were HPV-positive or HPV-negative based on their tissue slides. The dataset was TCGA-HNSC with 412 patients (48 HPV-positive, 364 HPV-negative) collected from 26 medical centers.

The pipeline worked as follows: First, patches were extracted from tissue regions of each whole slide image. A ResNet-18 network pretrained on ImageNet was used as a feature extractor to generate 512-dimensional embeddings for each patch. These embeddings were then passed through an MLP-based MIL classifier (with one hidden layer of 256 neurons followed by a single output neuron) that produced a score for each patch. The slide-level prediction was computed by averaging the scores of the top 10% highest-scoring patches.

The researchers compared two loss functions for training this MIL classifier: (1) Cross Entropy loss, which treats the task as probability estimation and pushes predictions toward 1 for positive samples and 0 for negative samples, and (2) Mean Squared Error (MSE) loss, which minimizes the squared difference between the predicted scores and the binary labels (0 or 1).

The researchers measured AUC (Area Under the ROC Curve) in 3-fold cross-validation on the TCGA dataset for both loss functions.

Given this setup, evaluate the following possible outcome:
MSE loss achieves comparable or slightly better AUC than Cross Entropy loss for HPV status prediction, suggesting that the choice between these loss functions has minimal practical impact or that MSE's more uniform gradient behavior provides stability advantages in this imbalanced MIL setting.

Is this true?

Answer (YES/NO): NO